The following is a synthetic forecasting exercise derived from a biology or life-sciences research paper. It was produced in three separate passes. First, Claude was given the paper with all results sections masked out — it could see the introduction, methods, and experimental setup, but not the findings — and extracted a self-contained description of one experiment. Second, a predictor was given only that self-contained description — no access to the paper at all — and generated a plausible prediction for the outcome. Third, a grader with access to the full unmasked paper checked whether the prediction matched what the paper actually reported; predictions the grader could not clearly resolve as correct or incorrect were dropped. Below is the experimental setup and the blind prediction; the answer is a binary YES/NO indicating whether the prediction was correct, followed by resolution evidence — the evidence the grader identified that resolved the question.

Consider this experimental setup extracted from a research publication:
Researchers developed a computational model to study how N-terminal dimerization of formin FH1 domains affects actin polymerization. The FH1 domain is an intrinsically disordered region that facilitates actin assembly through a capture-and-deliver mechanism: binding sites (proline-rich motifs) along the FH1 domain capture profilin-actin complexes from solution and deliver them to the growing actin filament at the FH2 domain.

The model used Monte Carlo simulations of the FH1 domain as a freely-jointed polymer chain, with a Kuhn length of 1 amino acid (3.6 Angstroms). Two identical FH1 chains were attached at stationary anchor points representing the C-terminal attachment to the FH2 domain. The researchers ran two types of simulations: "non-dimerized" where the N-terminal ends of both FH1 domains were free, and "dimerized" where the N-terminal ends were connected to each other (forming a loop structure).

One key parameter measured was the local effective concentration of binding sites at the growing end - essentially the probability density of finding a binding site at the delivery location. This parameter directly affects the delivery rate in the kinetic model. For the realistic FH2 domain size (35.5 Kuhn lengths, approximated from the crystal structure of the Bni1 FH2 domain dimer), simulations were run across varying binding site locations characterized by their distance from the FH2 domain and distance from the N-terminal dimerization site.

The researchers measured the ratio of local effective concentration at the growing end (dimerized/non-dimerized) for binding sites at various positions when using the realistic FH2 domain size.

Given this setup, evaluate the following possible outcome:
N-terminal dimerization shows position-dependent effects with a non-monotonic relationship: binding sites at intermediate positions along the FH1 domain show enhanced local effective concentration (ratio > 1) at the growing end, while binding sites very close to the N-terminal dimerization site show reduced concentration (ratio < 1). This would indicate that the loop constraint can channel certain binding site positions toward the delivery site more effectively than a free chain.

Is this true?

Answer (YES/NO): NO